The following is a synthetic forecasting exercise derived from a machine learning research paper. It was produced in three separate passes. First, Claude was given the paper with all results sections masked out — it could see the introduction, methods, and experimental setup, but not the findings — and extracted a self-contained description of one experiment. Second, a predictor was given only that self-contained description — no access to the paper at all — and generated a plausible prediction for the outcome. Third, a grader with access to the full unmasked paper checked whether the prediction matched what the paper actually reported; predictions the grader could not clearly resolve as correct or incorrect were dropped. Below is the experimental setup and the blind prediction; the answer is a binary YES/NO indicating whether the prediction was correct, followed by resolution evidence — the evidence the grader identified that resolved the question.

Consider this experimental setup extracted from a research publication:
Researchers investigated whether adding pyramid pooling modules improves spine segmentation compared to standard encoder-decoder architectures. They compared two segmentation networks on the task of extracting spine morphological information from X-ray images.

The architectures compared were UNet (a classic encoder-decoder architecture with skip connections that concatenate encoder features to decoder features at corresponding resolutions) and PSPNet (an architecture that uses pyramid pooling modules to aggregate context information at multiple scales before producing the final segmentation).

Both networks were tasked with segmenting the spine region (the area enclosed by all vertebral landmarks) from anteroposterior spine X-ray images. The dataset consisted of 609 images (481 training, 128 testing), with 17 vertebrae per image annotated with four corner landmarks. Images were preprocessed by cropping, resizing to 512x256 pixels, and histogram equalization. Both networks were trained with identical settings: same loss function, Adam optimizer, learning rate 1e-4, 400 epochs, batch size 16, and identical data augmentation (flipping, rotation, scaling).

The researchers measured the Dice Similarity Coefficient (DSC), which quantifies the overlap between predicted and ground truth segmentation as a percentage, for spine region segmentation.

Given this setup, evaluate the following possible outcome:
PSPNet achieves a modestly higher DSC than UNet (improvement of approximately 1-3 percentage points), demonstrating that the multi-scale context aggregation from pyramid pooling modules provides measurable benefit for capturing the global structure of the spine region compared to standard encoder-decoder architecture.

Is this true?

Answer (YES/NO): NO